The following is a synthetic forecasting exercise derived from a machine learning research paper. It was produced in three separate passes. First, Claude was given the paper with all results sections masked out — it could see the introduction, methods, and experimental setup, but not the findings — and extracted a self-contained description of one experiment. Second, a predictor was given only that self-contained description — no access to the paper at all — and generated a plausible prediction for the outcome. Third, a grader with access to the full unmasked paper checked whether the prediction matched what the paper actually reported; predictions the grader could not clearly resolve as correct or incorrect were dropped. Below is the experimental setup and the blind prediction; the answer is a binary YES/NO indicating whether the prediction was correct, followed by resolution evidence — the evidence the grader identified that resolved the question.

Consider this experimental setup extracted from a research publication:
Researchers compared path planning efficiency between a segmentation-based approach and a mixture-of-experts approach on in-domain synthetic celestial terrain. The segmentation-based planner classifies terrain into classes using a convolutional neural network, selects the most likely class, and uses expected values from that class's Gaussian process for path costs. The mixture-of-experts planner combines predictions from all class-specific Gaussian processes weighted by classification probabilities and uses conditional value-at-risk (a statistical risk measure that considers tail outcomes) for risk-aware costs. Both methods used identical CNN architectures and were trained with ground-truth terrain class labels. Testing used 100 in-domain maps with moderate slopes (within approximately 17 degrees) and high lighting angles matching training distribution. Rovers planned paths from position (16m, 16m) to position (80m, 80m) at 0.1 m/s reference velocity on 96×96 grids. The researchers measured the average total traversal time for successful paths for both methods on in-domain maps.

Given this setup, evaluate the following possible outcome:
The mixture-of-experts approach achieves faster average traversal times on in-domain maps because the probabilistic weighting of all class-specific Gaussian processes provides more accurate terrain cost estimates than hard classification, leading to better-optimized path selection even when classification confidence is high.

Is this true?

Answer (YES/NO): NO